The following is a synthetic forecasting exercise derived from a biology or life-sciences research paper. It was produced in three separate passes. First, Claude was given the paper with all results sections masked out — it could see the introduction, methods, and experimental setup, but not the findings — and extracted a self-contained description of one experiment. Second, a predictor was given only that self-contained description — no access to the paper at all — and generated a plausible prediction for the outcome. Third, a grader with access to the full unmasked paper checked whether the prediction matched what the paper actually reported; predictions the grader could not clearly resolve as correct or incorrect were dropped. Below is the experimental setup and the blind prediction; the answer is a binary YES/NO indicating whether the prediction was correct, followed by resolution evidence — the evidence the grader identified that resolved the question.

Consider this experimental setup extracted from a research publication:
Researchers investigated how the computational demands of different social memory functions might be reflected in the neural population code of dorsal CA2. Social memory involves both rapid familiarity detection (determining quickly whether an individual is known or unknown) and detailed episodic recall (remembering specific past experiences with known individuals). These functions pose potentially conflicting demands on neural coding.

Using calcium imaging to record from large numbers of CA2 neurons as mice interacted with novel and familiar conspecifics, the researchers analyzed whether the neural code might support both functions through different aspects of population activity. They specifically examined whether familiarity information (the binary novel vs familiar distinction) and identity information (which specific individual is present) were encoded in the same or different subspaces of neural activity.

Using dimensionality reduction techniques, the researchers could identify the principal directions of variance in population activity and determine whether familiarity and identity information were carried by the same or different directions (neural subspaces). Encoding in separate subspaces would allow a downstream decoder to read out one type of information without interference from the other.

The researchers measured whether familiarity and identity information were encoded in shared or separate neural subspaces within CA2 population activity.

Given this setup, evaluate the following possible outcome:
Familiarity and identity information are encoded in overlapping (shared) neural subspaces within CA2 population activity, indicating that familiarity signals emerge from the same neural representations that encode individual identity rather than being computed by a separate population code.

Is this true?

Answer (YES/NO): NO